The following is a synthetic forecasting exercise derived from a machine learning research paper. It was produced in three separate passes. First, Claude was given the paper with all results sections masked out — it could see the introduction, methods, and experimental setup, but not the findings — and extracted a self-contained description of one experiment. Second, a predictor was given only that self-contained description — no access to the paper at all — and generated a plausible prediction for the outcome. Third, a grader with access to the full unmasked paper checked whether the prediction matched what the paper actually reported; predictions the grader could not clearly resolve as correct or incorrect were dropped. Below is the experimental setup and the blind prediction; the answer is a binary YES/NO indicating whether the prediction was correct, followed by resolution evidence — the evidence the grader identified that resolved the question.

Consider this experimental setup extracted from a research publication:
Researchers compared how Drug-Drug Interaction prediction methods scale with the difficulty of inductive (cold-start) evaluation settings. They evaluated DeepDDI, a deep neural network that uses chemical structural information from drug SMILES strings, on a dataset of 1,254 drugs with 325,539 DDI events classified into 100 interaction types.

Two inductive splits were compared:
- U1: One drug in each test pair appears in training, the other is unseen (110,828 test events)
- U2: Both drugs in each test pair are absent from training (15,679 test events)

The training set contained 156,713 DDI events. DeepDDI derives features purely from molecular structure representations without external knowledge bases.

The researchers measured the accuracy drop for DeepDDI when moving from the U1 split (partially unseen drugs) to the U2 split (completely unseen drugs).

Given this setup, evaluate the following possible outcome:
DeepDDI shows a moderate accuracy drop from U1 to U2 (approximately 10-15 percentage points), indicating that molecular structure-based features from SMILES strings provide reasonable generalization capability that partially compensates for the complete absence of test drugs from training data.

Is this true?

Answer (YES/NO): NO